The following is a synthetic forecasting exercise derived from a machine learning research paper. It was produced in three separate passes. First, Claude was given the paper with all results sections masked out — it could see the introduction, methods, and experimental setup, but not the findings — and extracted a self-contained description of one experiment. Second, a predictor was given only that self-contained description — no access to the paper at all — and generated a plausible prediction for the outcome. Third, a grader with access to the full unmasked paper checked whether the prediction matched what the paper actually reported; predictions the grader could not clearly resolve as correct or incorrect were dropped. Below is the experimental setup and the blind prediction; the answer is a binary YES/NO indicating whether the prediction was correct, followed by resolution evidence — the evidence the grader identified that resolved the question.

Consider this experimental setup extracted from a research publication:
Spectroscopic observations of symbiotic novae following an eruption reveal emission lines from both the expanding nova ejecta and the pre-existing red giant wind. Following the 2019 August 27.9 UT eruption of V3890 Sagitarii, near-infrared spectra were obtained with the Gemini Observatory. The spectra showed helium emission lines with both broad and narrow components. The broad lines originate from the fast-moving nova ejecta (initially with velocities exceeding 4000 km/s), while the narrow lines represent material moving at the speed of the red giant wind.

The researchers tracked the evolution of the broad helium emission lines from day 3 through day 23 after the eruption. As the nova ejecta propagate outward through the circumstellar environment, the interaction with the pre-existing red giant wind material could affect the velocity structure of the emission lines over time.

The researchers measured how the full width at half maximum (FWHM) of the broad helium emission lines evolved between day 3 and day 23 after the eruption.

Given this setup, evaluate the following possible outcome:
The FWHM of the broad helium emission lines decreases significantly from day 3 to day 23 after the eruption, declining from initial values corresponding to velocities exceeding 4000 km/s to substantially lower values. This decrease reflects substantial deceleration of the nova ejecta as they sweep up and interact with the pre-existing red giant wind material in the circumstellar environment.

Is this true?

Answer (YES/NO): YES